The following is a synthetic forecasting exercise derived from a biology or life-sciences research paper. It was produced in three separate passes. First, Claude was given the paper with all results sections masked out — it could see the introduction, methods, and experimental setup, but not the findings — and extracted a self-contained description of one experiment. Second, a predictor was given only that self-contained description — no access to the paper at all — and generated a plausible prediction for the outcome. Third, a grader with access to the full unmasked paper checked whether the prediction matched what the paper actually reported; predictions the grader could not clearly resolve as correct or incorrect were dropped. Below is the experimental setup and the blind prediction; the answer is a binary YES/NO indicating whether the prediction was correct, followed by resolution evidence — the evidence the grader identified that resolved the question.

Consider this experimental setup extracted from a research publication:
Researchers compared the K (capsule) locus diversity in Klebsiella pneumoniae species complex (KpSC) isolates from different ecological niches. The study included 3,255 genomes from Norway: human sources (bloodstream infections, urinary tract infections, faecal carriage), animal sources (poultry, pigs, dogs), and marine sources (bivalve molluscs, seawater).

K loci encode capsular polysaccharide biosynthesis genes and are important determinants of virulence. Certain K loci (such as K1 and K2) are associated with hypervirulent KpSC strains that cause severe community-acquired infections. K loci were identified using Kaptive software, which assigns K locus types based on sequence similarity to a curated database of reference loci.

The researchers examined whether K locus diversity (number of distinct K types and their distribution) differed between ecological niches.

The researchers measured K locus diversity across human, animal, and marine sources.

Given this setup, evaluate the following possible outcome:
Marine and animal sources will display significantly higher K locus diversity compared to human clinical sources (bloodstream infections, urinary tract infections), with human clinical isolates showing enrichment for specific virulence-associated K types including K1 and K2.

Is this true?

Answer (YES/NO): NO